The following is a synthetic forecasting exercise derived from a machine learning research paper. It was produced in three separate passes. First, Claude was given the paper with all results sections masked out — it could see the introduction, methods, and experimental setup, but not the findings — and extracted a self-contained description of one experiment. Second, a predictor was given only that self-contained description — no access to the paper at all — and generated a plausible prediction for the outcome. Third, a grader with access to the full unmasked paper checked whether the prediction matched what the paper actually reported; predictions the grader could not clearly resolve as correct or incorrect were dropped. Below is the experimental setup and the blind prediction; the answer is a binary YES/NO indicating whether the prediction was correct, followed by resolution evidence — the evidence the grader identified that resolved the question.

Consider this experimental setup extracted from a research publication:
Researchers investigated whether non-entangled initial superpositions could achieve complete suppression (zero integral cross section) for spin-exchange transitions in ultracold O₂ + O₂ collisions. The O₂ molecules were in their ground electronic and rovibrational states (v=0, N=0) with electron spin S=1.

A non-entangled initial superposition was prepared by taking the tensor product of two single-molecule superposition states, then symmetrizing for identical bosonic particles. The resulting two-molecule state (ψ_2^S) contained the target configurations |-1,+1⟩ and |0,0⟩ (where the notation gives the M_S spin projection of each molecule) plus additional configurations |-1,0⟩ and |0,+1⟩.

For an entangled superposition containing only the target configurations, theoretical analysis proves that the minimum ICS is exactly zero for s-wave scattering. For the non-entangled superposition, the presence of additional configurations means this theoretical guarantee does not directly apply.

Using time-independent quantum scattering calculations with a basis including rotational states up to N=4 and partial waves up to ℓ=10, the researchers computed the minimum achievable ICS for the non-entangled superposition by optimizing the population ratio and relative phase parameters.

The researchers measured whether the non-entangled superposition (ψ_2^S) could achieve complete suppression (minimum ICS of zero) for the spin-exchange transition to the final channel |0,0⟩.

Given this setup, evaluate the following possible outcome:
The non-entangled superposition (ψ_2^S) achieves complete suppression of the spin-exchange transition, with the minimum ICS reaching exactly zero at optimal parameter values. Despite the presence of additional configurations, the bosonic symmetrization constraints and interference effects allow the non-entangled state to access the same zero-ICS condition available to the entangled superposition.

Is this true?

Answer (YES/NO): YES